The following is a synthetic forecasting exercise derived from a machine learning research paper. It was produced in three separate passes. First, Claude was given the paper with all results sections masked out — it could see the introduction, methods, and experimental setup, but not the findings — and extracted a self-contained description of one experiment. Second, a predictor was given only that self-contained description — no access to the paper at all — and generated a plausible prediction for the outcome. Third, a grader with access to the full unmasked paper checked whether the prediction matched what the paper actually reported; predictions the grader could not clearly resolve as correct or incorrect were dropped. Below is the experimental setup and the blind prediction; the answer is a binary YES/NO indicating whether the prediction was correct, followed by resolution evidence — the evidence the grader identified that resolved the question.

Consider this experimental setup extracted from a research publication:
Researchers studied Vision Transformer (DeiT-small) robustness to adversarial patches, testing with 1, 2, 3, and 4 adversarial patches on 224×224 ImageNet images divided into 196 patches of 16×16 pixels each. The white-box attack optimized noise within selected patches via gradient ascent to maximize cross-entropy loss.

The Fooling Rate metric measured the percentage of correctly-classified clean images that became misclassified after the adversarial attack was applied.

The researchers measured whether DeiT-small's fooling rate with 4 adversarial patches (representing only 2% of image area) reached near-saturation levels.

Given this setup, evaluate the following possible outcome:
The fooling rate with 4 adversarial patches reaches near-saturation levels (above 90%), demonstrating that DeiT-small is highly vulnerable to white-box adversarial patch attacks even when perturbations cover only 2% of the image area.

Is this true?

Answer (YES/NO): YES